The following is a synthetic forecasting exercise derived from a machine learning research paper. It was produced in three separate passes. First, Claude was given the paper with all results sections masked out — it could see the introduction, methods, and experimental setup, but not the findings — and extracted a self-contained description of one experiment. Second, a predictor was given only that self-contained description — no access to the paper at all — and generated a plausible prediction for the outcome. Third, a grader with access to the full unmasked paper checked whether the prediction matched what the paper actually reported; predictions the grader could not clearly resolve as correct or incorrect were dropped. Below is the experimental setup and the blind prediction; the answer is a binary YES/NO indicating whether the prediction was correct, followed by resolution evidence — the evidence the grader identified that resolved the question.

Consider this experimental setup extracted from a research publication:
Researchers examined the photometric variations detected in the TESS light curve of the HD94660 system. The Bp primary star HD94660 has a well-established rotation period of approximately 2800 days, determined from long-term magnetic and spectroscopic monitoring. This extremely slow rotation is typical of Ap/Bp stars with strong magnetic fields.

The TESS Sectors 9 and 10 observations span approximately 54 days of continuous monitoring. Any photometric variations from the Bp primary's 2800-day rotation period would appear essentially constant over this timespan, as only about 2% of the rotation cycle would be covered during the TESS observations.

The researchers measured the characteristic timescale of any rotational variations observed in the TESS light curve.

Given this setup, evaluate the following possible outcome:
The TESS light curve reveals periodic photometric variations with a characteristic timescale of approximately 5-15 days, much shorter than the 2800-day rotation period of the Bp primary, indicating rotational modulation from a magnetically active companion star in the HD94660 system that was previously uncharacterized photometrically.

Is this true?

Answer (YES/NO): NO